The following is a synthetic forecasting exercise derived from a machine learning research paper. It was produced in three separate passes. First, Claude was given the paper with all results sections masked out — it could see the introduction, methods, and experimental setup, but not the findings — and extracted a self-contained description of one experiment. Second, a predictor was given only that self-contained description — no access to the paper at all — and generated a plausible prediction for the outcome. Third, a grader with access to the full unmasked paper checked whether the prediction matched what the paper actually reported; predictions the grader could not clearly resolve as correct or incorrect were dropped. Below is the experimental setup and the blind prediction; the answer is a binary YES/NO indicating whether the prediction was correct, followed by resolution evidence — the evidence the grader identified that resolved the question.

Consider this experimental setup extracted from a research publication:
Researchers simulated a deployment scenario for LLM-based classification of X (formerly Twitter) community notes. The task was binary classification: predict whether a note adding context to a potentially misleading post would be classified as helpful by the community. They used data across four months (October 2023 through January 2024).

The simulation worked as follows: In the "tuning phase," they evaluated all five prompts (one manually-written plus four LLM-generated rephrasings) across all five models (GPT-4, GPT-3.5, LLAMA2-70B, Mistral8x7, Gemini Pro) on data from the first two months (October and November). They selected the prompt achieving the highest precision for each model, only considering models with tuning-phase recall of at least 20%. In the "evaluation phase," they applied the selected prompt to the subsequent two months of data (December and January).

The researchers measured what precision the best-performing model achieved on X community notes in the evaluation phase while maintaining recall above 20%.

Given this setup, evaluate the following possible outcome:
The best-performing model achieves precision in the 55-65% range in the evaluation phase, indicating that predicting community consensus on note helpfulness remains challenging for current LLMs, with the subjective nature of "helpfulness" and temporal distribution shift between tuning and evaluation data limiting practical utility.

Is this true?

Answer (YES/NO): NO